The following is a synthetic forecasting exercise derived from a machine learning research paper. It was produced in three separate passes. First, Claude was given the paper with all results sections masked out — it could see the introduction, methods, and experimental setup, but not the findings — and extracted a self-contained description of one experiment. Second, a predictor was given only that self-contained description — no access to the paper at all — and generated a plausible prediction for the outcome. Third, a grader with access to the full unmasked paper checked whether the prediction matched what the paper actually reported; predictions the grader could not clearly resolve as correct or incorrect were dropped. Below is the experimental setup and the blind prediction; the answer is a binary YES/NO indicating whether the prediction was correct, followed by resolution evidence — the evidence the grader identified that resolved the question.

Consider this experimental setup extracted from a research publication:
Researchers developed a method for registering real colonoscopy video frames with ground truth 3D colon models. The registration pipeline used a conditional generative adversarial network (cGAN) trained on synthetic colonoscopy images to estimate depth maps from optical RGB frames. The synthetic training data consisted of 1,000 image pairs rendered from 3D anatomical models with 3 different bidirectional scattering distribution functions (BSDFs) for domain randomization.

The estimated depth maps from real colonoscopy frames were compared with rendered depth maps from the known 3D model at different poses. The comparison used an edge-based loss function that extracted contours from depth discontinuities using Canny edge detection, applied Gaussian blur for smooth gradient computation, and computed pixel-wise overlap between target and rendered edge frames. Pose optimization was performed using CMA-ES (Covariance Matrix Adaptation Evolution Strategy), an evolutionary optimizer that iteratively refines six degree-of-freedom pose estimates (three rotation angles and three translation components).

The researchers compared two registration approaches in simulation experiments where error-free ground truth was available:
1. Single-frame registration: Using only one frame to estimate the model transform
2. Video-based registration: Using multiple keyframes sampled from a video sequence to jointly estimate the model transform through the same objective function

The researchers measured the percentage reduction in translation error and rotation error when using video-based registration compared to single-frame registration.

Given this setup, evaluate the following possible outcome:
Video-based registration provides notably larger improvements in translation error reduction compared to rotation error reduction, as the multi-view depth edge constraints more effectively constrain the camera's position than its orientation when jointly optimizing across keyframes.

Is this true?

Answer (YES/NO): NO